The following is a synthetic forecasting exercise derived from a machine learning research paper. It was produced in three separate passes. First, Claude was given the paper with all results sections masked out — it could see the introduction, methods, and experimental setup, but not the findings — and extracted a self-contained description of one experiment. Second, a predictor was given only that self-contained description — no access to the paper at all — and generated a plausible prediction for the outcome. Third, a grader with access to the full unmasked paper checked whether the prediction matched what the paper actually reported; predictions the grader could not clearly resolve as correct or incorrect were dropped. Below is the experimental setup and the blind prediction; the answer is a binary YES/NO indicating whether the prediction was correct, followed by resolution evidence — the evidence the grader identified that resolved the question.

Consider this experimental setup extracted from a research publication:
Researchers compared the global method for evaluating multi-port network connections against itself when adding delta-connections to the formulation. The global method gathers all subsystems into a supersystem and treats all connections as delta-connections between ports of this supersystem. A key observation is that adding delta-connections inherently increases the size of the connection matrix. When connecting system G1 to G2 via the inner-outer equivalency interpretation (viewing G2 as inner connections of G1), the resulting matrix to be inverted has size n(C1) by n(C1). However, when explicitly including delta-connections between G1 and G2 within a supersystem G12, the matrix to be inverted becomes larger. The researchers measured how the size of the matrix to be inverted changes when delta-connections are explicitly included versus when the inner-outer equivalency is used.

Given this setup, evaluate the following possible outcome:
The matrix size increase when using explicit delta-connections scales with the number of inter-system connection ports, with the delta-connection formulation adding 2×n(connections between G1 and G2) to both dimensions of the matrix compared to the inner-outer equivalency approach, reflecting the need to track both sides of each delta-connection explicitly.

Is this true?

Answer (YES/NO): NO